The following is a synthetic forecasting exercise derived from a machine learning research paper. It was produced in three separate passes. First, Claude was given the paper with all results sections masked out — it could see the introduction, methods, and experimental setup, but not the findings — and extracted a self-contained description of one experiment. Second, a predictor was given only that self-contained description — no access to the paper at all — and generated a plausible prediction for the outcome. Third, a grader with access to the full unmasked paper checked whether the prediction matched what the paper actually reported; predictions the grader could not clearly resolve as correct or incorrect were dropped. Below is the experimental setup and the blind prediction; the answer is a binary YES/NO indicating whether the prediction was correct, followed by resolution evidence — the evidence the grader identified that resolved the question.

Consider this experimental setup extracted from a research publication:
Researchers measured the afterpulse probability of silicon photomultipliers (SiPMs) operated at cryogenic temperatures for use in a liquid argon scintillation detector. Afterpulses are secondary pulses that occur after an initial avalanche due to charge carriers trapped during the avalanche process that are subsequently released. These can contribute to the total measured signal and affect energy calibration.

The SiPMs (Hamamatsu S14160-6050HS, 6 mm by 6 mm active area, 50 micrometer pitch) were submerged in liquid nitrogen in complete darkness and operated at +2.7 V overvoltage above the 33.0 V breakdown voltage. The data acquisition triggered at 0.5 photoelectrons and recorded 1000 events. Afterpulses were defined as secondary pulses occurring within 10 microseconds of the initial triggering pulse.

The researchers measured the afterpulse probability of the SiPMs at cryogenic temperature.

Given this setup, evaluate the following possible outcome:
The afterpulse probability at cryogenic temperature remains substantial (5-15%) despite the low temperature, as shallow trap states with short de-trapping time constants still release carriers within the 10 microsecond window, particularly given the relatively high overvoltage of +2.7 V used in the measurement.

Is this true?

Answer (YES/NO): YES